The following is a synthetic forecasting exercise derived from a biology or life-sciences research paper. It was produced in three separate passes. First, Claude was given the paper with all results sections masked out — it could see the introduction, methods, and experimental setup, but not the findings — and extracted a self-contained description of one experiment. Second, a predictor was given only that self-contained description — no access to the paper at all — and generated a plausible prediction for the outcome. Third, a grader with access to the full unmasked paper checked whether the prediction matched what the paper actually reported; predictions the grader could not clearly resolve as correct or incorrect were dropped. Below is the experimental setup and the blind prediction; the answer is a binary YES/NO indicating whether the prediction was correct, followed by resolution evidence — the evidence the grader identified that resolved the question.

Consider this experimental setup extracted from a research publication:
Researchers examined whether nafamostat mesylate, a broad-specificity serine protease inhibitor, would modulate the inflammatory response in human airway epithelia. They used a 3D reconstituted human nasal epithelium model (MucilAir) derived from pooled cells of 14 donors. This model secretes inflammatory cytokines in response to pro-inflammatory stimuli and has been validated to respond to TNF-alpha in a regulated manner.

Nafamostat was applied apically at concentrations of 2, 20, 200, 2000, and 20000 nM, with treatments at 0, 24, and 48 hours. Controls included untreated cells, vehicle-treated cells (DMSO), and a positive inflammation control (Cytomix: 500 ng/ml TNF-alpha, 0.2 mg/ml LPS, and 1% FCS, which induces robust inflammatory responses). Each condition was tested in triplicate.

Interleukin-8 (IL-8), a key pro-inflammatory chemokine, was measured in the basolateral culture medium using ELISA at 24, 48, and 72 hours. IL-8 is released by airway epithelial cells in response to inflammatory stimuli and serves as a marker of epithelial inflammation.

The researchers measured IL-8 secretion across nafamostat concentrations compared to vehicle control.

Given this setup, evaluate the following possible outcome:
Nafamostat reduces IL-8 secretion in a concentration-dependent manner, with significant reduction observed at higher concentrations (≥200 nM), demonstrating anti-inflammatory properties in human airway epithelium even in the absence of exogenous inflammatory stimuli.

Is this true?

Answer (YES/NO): NO